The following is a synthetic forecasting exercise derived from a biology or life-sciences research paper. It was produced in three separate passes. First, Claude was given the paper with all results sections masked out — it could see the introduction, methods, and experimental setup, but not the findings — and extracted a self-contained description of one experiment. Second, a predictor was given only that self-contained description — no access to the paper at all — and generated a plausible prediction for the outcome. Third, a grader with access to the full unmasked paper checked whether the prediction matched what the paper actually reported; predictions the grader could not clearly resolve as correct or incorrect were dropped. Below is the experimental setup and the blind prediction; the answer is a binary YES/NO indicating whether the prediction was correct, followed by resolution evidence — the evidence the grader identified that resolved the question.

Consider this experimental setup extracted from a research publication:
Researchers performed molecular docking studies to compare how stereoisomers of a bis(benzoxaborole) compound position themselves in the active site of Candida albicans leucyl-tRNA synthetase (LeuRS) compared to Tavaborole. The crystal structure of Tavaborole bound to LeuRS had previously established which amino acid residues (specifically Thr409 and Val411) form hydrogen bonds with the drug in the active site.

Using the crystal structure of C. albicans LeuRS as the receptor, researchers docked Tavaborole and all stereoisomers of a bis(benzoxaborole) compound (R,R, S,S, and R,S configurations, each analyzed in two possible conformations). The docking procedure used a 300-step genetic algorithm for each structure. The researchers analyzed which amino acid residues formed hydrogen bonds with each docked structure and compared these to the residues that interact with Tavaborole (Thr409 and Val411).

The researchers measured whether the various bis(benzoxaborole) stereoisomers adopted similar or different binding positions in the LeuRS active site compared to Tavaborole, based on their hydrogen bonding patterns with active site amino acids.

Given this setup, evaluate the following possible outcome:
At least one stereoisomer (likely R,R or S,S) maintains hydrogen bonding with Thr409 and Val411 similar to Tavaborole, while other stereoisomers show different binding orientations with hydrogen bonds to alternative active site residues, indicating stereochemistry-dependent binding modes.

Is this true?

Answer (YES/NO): YES